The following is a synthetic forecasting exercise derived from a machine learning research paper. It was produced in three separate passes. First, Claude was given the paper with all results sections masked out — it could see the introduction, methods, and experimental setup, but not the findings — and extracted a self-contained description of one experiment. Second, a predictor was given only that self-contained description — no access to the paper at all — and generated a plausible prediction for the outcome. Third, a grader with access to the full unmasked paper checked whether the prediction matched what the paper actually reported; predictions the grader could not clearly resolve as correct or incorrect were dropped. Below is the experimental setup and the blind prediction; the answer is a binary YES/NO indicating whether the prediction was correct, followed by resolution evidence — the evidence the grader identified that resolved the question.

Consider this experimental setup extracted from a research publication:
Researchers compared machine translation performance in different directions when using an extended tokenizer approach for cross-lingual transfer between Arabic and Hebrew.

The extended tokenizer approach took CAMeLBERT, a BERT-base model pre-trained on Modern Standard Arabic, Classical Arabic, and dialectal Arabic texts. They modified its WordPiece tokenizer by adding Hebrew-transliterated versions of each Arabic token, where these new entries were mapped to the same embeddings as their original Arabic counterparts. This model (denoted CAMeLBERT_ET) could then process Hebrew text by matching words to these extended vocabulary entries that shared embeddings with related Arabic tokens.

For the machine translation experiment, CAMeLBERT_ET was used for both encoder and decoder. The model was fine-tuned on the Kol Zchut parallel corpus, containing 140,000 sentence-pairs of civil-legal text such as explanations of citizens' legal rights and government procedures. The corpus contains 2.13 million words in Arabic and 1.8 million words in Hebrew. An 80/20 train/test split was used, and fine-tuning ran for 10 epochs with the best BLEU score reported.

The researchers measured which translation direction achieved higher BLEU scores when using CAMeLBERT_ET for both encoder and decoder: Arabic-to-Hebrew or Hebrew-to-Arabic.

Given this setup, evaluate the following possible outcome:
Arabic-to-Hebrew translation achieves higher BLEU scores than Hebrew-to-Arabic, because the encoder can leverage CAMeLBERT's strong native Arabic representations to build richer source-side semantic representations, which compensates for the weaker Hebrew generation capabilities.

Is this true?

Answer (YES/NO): NO